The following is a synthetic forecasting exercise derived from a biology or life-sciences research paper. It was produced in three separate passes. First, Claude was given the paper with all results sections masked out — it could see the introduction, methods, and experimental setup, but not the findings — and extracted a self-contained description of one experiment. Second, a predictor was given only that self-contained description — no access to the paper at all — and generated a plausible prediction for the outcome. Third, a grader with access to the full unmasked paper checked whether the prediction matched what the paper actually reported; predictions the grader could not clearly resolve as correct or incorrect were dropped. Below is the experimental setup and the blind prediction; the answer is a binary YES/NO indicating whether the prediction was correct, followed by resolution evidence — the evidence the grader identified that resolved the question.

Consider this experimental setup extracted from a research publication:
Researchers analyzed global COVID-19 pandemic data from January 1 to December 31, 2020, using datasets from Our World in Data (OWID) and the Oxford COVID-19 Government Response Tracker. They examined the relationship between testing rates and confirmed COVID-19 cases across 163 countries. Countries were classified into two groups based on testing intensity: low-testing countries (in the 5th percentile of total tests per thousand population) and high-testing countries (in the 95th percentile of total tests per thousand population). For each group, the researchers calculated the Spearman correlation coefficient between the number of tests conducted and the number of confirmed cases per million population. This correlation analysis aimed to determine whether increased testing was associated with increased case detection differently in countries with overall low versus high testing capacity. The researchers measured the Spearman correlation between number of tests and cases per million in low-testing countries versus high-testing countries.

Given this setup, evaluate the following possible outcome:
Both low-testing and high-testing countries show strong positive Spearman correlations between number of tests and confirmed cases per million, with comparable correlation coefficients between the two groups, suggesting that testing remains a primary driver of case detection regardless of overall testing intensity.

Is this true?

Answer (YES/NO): NO